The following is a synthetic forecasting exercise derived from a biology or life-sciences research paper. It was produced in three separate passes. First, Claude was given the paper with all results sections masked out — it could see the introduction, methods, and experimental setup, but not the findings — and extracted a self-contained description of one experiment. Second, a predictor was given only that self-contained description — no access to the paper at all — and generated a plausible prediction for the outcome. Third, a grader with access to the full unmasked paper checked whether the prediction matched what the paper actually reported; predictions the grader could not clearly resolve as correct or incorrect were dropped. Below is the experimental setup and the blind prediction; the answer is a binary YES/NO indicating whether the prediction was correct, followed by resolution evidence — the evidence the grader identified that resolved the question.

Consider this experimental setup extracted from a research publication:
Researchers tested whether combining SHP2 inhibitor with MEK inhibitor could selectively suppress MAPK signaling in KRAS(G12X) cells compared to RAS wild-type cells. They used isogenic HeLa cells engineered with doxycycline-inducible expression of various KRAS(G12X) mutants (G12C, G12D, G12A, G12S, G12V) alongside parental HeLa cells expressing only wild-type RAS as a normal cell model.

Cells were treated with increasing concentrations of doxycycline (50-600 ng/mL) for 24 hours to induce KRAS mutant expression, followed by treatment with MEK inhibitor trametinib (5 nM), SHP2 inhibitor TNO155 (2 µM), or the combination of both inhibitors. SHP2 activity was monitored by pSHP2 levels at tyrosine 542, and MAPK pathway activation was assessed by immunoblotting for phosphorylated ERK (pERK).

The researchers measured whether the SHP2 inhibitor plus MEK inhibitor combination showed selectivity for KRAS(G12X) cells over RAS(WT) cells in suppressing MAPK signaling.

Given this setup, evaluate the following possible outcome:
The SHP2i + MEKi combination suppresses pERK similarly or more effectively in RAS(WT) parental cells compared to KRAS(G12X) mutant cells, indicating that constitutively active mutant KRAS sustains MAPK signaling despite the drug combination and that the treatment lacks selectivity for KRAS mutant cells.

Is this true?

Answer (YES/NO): YES